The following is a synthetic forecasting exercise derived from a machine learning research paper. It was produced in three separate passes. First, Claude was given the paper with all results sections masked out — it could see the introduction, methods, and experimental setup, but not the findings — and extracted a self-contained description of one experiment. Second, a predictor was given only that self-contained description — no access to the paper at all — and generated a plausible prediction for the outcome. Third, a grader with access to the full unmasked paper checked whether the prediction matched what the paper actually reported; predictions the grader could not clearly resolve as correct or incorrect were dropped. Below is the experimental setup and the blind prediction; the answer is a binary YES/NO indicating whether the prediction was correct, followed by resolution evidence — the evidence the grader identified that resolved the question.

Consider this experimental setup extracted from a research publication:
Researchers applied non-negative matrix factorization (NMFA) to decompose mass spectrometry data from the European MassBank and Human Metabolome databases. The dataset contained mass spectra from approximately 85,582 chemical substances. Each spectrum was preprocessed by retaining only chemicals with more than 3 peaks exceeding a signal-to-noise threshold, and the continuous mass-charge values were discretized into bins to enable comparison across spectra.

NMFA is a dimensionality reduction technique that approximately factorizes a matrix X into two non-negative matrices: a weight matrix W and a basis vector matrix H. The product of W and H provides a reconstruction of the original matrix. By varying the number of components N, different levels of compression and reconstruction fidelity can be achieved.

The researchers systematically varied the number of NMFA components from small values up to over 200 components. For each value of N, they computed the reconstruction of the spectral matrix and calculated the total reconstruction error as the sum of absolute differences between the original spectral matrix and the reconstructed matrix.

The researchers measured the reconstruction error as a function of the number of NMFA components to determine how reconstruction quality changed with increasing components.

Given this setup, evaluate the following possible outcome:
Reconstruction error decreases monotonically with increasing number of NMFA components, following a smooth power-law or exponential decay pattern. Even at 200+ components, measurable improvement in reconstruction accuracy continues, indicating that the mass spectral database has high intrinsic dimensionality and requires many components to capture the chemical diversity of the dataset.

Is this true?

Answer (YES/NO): NO